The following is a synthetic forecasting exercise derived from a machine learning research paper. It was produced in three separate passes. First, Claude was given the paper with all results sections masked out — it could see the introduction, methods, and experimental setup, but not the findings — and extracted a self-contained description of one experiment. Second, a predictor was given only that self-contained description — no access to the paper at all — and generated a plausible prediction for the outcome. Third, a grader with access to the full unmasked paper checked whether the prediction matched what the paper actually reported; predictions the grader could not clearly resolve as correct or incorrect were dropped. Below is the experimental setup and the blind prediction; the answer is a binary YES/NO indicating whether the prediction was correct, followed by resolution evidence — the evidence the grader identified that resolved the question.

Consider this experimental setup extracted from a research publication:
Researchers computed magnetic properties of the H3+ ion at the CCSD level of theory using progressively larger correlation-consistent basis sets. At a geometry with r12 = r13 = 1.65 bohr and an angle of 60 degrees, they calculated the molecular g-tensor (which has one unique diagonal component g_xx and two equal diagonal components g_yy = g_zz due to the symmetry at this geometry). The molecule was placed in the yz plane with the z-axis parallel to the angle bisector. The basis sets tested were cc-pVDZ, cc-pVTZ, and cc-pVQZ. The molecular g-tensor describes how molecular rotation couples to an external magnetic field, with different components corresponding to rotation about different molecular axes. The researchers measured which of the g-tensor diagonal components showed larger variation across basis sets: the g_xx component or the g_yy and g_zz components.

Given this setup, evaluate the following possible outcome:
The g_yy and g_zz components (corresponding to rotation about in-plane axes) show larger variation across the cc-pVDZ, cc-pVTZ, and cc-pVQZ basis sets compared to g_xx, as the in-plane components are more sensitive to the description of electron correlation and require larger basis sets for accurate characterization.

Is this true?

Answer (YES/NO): YES